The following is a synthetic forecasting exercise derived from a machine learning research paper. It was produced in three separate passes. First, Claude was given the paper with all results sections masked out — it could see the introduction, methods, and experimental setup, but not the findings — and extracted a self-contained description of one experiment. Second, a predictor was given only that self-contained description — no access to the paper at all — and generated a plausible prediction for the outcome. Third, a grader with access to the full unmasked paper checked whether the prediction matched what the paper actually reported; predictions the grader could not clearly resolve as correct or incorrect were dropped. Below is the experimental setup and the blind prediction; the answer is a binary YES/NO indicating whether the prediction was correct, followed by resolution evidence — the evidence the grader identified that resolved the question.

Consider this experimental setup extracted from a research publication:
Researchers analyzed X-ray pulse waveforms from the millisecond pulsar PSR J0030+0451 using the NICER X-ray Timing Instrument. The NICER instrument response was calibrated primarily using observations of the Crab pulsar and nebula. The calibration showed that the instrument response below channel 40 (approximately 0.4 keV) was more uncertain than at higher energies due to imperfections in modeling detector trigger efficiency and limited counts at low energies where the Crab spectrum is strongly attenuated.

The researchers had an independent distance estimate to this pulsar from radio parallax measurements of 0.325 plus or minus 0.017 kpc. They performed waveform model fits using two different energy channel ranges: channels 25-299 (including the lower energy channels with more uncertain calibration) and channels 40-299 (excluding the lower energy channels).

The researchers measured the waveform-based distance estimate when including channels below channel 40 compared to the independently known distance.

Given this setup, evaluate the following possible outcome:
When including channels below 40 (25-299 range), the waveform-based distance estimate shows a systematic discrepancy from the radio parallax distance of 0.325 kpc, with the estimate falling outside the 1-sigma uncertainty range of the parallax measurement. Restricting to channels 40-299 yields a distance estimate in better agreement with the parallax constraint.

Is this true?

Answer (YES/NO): YES